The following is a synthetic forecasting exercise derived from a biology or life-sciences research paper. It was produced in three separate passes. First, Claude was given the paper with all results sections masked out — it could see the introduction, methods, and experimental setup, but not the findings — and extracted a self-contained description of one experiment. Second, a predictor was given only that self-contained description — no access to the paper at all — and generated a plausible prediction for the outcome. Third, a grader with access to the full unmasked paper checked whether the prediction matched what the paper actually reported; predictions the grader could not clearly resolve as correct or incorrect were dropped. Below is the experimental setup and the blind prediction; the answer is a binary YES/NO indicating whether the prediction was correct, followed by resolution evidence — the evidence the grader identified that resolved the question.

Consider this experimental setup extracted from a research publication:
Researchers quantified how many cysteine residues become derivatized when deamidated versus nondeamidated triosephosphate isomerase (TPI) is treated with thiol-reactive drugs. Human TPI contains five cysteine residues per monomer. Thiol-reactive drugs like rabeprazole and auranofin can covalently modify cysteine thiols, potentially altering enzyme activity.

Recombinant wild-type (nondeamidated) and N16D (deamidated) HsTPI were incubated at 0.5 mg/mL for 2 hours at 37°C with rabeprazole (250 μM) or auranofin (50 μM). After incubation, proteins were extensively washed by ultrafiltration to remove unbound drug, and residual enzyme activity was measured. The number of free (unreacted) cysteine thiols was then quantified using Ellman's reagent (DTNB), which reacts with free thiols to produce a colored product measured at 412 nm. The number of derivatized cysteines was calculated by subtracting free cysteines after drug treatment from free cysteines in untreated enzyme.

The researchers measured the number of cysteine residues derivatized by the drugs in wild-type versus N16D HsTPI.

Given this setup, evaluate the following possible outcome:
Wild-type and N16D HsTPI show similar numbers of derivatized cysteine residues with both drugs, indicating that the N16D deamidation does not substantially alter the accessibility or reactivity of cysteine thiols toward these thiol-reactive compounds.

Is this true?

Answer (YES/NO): NO